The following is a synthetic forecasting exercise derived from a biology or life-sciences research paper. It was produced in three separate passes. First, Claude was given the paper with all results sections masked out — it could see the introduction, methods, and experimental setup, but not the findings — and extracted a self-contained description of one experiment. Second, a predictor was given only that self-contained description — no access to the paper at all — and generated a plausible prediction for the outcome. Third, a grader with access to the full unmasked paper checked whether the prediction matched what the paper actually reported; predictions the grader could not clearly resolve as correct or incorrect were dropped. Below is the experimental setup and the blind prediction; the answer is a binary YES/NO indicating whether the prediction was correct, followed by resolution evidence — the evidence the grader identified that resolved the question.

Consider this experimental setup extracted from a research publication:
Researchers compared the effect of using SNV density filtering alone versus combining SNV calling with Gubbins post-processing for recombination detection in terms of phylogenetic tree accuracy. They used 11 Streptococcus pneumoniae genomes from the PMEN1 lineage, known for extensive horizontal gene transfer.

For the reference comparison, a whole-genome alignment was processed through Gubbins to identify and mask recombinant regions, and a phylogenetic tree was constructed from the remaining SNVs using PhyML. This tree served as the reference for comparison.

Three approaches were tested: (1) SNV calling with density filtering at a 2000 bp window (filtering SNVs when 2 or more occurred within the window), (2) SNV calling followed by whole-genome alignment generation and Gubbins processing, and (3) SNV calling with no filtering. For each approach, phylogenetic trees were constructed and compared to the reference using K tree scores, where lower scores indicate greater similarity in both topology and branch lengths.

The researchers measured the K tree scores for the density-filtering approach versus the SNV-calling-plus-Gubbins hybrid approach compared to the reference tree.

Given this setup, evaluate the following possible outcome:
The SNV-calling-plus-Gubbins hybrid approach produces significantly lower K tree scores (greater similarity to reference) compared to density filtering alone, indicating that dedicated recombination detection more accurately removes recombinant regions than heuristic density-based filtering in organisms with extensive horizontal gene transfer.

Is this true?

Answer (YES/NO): NO